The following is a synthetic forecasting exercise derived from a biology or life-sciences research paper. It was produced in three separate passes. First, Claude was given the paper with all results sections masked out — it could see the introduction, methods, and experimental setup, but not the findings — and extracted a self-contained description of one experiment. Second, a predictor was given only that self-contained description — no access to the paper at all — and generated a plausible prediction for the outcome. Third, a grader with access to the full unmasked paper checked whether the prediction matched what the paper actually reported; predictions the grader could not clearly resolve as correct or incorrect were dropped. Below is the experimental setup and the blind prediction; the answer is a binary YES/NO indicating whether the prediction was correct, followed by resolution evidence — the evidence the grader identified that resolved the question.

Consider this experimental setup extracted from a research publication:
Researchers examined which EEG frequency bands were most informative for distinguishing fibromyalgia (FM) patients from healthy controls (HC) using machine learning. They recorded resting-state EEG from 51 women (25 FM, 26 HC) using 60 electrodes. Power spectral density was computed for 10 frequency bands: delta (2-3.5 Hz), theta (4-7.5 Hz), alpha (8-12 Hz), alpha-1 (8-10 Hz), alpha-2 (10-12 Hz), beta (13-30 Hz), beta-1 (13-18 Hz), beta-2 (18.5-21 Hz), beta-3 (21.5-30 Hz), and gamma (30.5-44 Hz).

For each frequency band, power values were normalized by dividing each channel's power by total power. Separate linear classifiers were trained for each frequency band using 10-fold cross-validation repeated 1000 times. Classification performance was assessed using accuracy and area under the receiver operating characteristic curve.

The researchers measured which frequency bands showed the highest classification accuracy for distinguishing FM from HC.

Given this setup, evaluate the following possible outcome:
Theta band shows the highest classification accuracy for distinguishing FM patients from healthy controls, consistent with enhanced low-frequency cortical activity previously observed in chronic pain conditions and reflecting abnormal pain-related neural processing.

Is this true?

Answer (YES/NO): NO